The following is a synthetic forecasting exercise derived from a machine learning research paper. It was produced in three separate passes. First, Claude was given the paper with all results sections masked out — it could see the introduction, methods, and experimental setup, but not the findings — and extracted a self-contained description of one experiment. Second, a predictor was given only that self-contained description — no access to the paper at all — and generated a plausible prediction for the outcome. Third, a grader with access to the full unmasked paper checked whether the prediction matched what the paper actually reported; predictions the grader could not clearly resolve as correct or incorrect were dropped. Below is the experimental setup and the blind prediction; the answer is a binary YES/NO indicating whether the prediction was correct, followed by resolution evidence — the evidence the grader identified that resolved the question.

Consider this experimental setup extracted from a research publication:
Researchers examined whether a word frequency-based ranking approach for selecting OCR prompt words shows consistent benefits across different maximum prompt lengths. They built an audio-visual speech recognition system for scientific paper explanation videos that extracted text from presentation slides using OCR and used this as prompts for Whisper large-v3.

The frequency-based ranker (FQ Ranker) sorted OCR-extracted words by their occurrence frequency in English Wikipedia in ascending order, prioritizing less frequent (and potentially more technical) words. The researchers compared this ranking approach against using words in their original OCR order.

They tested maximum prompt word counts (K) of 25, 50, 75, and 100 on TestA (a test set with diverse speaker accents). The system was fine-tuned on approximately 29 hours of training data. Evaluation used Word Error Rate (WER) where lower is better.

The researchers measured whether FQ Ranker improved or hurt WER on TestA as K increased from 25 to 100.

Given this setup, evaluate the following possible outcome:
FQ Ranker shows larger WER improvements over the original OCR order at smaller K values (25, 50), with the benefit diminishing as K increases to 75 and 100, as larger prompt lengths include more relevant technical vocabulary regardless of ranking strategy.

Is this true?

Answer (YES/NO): NO